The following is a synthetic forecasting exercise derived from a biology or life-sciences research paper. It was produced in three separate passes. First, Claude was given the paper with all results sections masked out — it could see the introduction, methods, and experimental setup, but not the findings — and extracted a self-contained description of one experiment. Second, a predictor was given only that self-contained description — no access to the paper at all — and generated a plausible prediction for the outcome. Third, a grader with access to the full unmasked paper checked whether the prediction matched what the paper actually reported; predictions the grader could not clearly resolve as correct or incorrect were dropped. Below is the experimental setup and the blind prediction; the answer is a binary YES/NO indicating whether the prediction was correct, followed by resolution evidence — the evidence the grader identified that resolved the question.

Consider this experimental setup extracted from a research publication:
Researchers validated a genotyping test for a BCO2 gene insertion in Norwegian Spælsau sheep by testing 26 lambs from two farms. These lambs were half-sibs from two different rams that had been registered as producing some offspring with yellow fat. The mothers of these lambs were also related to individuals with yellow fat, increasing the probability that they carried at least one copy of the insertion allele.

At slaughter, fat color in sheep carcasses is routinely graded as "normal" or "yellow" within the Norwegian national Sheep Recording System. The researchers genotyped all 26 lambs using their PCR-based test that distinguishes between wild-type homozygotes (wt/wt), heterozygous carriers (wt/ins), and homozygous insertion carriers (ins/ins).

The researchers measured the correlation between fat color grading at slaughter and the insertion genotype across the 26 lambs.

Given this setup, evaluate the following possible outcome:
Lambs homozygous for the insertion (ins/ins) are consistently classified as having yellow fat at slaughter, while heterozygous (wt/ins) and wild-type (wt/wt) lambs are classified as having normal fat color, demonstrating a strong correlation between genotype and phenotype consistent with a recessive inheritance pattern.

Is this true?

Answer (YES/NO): YES